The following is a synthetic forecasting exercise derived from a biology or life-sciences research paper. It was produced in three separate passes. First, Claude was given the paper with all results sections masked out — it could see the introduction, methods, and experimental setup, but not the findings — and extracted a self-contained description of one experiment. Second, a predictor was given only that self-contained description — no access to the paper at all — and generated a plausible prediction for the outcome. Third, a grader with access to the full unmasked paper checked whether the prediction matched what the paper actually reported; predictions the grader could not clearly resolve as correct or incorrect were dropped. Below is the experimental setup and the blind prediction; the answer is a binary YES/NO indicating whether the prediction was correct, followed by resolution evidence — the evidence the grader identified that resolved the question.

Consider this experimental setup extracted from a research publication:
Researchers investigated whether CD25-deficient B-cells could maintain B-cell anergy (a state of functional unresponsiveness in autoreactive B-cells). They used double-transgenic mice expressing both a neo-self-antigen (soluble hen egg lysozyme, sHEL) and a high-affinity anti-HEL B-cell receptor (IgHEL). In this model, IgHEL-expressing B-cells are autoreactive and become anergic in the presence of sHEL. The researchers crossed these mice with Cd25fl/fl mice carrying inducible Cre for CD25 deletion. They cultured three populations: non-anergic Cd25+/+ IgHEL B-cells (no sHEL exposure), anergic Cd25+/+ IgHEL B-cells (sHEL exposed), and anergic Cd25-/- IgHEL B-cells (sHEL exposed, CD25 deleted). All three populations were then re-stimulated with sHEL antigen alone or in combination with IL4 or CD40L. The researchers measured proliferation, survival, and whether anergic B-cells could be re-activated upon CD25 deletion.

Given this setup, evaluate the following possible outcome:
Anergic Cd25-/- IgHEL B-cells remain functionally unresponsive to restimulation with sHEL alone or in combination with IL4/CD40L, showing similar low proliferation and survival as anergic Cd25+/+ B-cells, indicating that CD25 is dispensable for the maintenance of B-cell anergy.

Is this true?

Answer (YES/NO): NO